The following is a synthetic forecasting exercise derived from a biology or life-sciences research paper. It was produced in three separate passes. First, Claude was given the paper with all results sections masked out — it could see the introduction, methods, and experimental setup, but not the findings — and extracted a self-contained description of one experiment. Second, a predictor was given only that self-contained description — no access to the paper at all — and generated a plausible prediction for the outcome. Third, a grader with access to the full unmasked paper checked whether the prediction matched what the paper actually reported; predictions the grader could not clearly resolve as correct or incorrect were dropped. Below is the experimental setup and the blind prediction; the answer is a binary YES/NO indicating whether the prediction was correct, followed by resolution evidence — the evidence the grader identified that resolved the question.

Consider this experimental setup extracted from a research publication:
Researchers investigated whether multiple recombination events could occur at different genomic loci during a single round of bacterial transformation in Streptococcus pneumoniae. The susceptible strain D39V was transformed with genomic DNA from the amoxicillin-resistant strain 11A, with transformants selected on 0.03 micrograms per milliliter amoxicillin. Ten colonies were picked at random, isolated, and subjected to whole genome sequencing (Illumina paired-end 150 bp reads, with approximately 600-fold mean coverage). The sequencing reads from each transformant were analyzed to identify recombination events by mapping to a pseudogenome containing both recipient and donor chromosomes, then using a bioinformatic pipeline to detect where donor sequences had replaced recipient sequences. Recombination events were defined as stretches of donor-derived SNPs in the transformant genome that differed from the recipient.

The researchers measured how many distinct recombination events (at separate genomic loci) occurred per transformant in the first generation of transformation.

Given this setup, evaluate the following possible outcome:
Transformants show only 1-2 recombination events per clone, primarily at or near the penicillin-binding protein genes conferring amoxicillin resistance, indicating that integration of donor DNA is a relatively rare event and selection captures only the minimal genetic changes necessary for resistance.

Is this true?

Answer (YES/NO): NO